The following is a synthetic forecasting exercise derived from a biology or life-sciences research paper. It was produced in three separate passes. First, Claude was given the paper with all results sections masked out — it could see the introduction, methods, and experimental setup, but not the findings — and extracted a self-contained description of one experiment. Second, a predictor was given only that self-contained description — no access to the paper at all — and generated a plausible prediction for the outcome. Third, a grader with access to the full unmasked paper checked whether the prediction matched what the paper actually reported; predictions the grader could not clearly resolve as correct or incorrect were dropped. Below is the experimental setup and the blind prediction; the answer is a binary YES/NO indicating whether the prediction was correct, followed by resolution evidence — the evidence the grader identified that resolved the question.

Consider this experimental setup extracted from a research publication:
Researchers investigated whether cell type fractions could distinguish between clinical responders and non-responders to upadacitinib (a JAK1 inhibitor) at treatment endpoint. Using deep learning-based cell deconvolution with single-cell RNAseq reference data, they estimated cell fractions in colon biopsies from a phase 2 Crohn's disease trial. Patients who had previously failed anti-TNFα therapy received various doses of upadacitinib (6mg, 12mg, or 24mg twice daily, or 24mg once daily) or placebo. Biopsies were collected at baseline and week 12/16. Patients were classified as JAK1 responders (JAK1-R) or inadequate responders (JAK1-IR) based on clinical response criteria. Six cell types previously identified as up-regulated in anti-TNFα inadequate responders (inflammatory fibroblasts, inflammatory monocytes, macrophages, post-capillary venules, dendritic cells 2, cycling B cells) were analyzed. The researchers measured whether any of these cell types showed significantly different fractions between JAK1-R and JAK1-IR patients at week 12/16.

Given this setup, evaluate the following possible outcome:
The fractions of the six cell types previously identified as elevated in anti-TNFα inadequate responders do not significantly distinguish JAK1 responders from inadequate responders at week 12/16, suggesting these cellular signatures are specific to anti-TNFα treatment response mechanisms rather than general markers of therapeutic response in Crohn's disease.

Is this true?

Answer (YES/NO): NO